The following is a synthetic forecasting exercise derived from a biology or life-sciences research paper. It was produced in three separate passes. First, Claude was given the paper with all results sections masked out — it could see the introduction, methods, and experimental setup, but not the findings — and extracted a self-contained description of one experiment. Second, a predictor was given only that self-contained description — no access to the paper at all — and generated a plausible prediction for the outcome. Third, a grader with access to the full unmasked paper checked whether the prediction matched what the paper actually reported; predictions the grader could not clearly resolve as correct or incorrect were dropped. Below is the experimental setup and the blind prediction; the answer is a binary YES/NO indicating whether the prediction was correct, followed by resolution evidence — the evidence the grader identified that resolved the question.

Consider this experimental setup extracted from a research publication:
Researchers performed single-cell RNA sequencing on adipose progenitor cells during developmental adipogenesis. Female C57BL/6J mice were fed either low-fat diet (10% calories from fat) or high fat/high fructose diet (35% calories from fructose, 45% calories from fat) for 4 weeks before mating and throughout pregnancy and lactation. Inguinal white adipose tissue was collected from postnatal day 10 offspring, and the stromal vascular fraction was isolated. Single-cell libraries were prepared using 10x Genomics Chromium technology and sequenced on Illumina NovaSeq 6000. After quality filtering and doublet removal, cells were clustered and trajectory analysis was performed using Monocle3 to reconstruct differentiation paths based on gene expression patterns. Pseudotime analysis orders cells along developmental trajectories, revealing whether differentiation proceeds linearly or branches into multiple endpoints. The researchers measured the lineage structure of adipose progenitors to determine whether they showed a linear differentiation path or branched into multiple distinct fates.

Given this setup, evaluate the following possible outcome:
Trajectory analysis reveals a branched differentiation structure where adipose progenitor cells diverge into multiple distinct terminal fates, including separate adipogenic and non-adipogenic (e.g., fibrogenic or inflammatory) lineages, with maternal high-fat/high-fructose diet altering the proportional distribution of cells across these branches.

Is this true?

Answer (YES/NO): NO